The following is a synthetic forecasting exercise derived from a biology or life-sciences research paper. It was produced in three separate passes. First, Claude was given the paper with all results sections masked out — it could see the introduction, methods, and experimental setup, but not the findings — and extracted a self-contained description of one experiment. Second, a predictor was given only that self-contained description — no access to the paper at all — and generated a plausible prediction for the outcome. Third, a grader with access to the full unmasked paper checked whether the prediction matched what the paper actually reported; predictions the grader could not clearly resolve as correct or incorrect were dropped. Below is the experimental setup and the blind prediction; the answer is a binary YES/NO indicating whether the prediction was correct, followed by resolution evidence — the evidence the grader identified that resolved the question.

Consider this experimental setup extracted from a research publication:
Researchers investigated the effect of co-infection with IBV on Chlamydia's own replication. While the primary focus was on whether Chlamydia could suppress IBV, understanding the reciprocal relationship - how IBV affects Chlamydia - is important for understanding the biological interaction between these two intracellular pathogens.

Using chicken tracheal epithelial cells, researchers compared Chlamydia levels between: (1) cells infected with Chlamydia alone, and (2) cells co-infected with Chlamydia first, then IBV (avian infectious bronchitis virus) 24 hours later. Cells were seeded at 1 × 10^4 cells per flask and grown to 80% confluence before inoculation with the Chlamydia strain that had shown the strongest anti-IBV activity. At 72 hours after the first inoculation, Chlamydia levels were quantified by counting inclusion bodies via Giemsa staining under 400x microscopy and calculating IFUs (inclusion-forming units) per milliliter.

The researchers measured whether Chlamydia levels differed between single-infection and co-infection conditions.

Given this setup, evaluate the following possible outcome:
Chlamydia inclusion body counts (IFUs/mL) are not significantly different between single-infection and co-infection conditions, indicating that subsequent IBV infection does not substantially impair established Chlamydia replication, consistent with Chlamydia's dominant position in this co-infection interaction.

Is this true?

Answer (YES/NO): YES